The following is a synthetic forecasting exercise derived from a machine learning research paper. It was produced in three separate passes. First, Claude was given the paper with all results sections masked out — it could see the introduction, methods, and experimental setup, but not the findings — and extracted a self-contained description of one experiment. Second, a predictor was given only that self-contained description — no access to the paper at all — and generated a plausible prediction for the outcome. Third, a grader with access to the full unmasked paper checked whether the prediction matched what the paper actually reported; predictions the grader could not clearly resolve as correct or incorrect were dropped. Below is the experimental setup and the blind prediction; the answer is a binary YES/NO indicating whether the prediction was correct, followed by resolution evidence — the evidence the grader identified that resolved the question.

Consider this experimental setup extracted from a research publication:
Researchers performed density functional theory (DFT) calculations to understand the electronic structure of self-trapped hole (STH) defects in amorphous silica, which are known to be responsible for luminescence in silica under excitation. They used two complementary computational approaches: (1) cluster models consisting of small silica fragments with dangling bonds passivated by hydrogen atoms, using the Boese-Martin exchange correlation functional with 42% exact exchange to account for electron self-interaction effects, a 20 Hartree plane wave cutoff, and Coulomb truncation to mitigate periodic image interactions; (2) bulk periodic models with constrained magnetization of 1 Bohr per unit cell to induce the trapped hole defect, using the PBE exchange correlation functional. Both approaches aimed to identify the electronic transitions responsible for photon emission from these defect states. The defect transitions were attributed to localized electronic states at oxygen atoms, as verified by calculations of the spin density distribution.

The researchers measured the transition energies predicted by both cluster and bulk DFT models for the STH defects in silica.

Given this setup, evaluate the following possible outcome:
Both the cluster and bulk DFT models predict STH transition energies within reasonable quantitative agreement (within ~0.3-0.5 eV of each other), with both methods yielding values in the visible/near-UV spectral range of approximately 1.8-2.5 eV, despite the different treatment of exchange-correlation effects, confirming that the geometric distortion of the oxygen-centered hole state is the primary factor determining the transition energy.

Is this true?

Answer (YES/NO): NO